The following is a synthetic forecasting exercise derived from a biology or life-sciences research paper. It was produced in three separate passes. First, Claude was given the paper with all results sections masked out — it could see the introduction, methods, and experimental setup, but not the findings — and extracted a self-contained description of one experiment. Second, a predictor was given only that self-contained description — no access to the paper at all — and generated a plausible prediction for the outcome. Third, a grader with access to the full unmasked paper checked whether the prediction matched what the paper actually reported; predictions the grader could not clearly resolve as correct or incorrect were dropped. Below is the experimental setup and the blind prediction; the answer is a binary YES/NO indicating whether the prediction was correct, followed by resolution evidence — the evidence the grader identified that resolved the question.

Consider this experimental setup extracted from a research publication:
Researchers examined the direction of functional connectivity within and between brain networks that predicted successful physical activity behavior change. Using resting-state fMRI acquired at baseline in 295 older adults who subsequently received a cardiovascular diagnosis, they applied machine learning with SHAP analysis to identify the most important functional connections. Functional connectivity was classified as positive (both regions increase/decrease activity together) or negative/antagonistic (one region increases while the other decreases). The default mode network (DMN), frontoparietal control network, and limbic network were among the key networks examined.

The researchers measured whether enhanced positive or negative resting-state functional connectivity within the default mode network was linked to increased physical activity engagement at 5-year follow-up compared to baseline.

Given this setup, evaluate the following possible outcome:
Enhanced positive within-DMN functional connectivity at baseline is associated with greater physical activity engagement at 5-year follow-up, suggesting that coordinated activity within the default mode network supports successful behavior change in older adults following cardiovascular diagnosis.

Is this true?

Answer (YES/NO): YES